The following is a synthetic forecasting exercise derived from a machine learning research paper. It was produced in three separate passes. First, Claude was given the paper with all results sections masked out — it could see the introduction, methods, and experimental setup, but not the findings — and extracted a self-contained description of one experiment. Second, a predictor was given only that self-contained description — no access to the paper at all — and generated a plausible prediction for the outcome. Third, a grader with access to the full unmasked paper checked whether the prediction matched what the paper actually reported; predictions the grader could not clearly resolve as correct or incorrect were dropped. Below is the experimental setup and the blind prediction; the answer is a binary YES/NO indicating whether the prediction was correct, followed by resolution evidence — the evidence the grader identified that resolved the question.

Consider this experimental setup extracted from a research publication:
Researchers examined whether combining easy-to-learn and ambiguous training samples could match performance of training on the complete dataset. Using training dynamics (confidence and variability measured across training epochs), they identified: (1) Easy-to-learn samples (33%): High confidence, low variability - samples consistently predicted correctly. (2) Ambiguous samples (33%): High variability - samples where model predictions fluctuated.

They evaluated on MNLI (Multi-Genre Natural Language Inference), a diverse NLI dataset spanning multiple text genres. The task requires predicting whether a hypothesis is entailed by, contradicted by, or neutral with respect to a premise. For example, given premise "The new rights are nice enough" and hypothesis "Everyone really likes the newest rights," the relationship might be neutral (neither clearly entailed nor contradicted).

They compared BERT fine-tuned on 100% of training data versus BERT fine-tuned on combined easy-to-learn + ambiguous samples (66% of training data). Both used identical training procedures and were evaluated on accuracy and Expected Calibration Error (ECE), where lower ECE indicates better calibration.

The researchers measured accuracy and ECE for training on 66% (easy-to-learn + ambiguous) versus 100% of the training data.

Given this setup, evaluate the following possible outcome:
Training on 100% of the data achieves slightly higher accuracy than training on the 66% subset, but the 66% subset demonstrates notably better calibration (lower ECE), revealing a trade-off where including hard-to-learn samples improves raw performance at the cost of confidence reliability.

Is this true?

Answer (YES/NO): NO